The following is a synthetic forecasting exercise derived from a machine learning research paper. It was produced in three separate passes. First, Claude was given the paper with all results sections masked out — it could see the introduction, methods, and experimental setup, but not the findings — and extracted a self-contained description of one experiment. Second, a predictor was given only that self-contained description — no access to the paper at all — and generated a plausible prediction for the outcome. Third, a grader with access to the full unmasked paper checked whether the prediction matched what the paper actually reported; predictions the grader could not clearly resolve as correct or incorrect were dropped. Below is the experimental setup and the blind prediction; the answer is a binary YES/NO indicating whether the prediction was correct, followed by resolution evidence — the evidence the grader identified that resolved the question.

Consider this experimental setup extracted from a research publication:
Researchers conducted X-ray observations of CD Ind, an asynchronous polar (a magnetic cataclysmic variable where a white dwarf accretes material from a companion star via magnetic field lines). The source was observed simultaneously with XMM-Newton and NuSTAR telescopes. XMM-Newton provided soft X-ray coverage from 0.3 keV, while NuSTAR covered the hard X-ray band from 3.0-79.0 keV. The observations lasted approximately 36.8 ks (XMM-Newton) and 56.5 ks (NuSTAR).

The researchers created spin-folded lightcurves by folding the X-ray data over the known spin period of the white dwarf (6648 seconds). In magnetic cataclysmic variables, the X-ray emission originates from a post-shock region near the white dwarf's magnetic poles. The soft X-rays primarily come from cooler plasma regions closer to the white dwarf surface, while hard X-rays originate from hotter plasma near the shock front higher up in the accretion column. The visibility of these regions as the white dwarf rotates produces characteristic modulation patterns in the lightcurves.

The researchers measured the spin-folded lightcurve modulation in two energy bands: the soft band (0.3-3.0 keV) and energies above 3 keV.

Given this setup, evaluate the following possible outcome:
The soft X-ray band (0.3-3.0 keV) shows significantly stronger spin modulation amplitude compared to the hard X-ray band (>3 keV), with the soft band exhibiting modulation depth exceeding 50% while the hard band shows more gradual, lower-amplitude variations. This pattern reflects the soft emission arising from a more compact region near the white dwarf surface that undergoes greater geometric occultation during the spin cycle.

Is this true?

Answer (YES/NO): YES